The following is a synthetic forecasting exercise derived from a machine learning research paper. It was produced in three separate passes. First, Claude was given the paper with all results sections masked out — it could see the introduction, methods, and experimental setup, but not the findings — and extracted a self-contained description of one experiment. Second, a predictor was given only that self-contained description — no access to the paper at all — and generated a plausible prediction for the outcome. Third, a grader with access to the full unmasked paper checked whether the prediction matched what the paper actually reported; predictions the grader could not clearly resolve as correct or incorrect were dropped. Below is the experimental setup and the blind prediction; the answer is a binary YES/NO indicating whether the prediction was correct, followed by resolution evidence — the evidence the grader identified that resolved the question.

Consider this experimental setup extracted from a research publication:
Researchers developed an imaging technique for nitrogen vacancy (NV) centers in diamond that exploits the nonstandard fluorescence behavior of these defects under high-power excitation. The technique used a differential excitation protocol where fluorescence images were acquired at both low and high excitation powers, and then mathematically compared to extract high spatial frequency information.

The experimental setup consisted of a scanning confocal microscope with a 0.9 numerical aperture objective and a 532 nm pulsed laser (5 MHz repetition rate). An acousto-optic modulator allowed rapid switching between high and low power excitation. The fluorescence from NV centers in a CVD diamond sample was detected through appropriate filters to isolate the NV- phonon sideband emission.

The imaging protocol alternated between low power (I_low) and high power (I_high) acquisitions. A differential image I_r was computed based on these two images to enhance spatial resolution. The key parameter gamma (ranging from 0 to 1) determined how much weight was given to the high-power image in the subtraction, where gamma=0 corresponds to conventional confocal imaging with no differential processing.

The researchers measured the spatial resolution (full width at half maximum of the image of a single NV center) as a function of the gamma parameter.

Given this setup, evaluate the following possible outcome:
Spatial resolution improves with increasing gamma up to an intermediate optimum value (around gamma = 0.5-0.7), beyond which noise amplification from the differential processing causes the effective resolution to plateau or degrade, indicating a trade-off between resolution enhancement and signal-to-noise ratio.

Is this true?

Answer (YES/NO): YES